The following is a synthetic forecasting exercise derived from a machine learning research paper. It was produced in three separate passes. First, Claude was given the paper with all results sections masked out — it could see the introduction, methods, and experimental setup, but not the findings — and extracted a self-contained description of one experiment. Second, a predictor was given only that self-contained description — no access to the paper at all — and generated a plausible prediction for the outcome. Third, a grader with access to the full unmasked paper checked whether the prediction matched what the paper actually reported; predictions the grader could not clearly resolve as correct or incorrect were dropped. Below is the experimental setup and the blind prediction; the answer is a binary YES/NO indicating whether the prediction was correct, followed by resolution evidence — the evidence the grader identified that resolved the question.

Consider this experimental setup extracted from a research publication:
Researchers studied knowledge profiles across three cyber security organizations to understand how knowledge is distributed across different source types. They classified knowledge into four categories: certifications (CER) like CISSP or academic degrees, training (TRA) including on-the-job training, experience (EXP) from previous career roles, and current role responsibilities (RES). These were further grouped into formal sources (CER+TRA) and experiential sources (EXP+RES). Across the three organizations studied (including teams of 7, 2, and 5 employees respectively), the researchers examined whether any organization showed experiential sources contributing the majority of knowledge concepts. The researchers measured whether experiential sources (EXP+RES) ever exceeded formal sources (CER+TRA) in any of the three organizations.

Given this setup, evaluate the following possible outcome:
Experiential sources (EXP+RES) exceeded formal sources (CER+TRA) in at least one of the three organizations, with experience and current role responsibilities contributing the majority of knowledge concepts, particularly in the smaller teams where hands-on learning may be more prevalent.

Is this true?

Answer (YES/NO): NO